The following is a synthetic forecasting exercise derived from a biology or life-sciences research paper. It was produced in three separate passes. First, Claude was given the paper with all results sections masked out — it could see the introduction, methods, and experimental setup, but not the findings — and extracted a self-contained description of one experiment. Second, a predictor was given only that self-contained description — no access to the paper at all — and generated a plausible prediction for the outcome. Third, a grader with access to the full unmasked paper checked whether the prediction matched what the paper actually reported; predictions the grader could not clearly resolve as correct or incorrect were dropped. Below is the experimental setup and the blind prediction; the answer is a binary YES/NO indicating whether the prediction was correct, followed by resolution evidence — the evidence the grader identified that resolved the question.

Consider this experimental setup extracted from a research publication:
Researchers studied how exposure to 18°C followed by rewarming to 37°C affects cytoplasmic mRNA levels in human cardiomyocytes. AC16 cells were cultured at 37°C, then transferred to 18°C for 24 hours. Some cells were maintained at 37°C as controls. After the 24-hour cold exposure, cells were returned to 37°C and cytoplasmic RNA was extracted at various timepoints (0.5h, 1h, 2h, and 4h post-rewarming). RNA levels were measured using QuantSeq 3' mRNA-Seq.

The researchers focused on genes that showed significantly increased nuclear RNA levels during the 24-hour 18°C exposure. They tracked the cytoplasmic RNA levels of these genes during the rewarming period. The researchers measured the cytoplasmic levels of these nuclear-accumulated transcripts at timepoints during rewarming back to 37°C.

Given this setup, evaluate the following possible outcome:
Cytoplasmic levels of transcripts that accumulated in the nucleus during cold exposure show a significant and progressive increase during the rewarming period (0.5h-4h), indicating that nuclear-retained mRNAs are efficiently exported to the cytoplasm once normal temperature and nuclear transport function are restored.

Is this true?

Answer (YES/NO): YES